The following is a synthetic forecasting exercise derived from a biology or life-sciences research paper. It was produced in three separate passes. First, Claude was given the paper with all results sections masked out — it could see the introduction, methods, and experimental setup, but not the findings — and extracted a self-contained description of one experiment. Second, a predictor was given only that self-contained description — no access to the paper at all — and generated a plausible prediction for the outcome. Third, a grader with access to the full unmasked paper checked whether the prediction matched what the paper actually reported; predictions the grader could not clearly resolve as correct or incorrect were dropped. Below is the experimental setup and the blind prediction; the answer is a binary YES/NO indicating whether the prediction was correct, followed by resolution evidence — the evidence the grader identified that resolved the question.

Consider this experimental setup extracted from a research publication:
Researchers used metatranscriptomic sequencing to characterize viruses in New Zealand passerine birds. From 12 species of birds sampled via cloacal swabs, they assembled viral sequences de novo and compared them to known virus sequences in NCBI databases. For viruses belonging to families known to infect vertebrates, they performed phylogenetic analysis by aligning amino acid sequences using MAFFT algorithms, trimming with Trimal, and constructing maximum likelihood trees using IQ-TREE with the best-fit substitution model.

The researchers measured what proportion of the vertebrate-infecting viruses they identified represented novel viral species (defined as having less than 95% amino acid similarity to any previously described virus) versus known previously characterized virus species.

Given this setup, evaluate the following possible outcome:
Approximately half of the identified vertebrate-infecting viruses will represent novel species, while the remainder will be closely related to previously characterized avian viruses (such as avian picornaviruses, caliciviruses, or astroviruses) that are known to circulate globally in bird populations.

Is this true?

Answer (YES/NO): NO